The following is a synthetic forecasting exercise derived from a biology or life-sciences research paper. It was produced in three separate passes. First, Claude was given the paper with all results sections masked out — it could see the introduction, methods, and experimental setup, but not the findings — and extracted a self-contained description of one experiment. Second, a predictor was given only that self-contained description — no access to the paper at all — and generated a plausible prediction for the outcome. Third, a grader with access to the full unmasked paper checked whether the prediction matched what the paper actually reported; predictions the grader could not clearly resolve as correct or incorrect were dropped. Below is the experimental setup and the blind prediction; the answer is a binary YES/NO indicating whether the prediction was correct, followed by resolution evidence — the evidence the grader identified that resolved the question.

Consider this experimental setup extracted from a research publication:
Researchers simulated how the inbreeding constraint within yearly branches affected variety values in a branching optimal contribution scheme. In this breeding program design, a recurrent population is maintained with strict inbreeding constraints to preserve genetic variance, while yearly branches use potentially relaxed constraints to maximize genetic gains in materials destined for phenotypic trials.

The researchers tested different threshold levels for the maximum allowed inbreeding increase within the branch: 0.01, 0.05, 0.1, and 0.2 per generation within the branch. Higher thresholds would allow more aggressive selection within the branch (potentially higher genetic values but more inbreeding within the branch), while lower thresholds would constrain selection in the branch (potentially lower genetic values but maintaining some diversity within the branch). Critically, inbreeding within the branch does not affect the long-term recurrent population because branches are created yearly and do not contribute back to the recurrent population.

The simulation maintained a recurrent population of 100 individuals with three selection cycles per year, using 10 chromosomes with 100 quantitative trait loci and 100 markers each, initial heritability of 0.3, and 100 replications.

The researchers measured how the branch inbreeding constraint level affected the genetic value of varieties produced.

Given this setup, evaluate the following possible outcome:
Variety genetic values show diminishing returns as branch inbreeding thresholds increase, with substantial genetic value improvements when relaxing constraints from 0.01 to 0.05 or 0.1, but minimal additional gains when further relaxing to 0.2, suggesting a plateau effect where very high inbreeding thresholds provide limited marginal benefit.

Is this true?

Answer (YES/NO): NO